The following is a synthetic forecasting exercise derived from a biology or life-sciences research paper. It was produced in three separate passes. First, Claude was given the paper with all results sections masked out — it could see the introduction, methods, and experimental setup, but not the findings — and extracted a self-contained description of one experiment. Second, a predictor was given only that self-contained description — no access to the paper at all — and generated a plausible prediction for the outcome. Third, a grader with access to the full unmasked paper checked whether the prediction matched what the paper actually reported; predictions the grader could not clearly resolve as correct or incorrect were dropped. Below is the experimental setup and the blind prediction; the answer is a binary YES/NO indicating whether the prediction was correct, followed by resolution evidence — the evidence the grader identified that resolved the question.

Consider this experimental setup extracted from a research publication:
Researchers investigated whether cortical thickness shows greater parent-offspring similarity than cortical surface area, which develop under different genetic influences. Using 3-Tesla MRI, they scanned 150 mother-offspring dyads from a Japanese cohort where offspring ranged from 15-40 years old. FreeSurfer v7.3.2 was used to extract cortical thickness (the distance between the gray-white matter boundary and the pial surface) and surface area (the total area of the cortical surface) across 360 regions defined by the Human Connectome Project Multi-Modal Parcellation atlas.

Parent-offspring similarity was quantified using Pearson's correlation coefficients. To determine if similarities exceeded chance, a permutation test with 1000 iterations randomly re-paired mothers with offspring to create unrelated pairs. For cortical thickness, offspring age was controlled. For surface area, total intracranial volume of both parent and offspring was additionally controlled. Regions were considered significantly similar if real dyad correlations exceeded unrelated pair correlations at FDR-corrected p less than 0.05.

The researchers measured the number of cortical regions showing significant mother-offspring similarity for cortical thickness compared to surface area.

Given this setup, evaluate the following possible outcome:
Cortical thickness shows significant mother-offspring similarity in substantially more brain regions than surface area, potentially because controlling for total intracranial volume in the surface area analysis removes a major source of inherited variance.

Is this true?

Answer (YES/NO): NO